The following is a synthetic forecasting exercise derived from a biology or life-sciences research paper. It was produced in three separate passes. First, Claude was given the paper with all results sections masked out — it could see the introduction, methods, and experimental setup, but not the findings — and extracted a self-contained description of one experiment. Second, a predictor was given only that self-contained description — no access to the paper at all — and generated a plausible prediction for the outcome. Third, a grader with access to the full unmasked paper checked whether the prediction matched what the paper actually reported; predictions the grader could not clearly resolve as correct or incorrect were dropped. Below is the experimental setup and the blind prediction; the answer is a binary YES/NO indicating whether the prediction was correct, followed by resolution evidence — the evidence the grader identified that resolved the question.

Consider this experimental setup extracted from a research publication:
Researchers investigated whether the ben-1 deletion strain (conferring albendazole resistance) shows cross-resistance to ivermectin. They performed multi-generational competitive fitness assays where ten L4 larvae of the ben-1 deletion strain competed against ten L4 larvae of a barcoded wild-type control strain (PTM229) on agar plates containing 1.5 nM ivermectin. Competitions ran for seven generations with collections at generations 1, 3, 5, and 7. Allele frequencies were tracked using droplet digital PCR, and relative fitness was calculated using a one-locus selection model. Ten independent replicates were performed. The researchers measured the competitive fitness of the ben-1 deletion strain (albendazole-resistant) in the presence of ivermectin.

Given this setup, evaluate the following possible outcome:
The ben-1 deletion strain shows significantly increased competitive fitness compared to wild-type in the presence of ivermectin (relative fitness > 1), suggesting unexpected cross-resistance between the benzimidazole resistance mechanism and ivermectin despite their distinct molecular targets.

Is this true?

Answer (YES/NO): NO